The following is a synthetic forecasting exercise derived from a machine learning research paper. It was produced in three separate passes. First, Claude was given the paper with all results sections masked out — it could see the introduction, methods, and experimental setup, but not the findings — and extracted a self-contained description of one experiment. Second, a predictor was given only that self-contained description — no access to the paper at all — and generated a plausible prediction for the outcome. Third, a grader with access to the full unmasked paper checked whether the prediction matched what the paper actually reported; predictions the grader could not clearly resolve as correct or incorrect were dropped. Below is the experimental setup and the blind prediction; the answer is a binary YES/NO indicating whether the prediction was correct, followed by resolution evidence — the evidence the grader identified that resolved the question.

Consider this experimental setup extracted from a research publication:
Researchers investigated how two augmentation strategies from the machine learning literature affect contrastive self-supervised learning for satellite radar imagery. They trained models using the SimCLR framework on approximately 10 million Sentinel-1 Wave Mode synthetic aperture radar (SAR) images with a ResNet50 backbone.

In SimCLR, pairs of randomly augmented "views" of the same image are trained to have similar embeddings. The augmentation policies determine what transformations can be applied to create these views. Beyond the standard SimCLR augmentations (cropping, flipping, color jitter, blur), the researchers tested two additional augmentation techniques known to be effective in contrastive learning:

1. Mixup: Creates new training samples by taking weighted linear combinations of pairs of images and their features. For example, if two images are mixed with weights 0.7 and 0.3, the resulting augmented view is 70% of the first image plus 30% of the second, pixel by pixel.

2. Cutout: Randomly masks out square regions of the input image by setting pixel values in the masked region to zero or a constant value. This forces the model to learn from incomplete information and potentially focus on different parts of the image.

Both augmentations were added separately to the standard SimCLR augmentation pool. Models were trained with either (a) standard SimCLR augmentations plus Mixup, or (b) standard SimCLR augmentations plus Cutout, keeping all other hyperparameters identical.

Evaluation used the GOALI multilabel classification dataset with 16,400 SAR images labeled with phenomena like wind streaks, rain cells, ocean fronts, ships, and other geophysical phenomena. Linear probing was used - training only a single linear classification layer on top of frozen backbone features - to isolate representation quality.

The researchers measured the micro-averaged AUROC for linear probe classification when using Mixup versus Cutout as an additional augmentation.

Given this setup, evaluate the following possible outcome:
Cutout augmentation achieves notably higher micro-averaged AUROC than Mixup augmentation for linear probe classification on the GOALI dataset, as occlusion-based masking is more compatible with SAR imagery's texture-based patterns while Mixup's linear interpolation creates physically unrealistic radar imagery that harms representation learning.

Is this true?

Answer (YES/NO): NO